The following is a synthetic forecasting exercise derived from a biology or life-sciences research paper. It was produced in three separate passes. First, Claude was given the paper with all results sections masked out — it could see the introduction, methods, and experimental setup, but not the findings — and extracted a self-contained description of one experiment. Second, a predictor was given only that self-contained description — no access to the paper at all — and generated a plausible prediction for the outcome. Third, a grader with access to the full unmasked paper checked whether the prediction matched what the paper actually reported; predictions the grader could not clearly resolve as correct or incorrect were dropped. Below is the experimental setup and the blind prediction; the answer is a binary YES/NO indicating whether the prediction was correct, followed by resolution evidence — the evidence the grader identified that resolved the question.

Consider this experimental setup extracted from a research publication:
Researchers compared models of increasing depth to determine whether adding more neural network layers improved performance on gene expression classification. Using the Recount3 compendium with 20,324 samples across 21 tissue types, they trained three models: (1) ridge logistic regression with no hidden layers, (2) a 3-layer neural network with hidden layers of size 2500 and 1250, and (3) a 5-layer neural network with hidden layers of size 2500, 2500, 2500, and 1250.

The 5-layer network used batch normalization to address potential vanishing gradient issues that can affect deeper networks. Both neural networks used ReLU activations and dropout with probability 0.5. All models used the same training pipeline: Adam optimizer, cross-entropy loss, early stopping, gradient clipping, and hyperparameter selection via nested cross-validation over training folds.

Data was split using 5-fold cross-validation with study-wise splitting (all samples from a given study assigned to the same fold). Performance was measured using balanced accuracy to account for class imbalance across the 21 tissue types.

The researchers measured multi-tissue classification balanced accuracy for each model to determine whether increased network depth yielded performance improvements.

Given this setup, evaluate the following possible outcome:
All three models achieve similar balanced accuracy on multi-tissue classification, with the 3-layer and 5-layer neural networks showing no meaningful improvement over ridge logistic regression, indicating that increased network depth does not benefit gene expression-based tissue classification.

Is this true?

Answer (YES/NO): NO